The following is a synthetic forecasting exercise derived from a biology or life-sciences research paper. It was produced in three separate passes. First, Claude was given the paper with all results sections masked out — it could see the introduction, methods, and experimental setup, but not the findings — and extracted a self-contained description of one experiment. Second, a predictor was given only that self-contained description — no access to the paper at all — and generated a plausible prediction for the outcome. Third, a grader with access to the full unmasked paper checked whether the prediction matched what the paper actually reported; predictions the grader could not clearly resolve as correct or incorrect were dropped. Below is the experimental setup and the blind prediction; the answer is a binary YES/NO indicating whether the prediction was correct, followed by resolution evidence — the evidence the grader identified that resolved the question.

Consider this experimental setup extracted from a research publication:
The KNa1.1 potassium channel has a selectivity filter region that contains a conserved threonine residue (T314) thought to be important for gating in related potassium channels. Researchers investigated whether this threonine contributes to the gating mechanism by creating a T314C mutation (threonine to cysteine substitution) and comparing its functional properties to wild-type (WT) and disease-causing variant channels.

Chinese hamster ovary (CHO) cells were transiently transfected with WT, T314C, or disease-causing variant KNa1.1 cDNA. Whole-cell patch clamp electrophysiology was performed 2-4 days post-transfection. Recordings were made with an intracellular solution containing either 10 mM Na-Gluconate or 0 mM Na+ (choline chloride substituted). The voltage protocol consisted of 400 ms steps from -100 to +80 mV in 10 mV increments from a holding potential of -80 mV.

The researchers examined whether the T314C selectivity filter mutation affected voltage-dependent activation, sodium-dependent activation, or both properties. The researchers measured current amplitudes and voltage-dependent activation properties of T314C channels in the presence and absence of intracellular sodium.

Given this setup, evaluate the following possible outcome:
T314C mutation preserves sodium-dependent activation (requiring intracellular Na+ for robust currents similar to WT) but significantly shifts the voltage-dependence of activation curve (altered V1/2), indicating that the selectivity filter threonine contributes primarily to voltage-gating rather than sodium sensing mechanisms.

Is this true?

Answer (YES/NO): NO